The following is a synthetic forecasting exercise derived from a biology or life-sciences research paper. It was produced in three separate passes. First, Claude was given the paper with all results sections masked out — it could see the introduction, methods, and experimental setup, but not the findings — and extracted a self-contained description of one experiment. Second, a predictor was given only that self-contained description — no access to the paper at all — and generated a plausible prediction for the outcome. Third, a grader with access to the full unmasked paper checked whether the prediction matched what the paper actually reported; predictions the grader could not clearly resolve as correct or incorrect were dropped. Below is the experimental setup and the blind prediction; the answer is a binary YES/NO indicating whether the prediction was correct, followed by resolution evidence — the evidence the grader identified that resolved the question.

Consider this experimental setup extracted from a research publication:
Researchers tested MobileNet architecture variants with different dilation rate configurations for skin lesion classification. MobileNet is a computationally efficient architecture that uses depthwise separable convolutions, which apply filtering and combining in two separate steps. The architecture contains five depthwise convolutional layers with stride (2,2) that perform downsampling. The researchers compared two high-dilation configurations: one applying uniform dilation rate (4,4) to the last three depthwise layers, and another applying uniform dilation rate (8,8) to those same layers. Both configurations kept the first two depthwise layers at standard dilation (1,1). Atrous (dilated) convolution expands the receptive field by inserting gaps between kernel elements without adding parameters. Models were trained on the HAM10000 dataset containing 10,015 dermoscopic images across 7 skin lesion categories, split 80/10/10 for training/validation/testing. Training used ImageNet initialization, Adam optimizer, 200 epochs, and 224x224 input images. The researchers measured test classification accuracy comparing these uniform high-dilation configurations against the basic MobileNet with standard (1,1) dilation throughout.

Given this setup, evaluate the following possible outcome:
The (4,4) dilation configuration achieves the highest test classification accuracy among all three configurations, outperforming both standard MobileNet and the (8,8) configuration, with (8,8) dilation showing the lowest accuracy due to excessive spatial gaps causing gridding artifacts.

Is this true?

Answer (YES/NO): NO